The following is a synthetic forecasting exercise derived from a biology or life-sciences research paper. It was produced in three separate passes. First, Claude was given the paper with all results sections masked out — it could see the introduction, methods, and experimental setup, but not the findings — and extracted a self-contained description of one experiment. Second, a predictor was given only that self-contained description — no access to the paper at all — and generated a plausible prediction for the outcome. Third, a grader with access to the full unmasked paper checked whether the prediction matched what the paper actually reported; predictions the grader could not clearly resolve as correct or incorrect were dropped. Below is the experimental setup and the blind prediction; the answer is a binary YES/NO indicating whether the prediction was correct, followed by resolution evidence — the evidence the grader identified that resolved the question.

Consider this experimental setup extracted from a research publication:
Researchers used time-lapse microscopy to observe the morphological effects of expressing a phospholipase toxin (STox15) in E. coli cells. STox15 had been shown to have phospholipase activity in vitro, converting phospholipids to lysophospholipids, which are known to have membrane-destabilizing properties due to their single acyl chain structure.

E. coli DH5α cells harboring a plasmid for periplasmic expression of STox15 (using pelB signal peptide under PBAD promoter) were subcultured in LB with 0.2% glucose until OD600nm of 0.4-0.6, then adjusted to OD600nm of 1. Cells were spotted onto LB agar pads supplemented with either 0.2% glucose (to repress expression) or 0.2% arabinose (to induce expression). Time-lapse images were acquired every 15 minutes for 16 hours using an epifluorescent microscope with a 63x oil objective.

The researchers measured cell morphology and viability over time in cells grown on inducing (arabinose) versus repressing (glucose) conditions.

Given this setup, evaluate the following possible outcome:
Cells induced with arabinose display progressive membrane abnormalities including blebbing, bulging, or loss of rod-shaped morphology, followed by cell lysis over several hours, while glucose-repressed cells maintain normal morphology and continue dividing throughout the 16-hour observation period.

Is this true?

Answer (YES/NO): NO